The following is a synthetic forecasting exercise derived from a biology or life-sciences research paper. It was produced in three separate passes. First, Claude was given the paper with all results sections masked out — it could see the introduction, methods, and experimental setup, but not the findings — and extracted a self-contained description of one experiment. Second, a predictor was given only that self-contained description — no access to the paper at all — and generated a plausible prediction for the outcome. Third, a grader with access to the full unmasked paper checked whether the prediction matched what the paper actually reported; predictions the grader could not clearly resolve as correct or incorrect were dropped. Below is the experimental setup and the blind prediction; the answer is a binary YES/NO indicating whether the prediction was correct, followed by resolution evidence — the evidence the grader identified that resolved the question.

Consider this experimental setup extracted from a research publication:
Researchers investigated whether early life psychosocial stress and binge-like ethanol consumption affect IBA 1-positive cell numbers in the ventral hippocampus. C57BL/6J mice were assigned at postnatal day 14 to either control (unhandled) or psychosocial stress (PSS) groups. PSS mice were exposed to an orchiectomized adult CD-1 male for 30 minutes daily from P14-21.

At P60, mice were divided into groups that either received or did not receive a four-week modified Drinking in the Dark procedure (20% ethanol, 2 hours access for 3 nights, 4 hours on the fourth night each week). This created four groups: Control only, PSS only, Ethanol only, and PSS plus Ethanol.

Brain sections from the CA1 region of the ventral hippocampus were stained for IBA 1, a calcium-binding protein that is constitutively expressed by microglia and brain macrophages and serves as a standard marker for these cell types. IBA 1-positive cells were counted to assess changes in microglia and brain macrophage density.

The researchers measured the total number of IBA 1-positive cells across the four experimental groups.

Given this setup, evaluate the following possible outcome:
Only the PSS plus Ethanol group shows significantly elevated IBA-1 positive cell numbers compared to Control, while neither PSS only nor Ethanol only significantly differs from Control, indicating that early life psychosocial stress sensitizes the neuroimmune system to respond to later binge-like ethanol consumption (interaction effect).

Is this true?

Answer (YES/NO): NO